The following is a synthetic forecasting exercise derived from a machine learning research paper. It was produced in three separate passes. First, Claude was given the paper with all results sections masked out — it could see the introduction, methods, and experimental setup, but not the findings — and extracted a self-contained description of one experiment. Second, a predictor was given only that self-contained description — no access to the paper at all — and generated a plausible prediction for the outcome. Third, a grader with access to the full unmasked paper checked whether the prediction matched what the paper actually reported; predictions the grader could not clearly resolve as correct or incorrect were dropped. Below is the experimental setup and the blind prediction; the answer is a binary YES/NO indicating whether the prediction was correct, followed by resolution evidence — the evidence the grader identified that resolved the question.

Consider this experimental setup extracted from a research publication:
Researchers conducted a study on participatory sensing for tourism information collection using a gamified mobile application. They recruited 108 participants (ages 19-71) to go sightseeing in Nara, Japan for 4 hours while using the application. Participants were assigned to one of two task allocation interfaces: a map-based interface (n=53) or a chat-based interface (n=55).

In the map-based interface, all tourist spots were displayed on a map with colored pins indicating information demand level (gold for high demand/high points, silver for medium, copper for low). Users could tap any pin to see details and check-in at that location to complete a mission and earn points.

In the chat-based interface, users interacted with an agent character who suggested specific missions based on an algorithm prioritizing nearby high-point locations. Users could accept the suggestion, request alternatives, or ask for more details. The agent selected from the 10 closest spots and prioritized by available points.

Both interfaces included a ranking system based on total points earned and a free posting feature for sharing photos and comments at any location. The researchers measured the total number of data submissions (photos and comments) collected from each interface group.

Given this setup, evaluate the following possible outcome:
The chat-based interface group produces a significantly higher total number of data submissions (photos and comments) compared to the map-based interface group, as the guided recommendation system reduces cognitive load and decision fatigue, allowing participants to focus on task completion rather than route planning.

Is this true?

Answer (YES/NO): NO